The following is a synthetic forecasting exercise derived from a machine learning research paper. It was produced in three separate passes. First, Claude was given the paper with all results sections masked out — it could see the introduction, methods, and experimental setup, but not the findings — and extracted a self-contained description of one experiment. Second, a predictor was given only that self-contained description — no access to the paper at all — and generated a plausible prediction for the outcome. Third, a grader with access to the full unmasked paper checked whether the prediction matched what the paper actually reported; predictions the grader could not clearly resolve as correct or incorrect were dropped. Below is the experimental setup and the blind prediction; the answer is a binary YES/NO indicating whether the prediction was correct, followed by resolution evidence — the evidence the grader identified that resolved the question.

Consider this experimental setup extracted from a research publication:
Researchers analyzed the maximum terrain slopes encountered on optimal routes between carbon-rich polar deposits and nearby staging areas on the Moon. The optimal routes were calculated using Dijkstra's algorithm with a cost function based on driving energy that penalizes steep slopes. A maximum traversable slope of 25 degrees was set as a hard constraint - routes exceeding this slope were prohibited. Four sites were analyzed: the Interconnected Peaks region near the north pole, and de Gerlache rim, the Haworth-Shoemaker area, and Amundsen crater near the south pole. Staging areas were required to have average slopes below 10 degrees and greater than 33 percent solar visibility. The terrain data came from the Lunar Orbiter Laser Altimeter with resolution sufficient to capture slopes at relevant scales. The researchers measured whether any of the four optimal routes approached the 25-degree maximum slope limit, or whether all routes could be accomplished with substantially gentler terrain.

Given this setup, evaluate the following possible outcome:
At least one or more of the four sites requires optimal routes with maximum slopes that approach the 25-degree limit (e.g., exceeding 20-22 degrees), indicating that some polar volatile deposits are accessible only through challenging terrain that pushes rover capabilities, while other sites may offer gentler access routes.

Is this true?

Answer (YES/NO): YES